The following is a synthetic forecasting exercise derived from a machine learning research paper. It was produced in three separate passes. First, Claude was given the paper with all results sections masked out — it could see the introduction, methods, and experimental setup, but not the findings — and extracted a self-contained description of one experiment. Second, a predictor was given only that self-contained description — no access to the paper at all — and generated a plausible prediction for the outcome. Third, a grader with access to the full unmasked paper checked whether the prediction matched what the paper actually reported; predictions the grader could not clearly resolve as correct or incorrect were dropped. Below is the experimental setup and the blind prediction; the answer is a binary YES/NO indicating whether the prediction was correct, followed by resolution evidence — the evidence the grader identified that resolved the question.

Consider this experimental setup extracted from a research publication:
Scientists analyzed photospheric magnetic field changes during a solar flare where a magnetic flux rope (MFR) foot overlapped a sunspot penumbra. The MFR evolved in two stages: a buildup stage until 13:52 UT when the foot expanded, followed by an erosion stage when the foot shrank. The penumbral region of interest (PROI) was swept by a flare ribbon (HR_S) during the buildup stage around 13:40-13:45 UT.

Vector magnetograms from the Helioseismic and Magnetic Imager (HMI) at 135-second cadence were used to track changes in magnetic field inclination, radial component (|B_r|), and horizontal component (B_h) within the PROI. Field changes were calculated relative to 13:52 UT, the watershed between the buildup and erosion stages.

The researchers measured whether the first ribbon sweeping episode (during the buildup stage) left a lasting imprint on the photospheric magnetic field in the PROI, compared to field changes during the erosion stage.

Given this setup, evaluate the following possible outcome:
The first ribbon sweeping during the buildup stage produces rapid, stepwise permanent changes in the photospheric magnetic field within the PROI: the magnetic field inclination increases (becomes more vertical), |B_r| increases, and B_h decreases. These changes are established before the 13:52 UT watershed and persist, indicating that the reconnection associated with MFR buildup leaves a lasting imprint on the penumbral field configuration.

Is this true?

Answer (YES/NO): NO